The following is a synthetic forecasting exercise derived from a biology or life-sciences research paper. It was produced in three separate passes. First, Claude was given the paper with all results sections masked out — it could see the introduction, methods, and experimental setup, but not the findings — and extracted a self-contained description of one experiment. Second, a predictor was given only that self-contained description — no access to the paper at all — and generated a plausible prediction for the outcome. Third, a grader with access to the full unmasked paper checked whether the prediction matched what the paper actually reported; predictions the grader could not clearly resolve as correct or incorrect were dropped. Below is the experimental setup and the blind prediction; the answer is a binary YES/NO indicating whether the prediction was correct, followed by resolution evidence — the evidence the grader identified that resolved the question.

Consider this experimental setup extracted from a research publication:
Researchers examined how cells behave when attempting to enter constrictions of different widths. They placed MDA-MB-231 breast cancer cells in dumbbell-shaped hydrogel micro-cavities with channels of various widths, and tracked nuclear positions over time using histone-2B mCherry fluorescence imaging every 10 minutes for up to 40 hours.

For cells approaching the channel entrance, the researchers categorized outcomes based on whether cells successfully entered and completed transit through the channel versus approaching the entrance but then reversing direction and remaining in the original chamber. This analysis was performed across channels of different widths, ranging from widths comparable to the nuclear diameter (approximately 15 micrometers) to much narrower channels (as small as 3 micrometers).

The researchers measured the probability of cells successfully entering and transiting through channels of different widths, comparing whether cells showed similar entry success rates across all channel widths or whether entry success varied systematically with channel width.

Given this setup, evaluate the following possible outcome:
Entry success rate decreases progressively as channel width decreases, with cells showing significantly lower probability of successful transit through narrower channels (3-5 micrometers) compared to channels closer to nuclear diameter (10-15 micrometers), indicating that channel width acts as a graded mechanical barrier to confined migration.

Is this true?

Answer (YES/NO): NO